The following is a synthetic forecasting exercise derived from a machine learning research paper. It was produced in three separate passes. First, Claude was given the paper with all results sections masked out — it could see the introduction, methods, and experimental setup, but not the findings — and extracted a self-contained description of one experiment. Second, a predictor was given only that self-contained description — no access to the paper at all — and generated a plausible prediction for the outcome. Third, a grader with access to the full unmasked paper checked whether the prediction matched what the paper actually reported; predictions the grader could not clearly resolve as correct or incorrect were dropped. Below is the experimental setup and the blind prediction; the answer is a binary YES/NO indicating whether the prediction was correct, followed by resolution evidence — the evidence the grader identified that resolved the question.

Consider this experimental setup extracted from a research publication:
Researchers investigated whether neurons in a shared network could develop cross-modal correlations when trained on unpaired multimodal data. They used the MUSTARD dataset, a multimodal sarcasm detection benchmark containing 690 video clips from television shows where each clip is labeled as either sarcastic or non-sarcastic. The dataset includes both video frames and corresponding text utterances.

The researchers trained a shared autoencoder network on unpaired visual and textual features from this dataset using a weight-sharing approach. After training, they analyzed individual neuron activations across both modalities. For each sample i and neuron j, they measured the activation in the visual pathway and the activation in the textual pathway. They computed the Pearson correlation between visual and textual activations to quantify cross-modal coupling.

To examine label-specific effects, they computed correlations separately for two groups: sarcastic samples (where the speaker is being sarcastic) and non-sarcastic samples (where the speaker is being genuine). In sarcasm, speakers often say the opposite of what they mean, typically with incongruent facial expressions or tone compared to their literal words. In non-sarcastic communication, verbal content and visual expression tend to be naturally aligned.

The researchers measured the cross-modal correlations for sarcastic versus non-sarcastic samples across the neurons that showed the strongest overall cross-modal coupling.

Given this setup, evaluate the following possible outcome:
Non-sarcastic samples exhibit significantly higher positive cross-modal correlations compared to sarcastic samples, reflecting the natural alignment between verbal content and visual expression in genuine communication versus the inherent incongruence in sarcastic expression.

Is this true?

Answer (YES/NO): YES